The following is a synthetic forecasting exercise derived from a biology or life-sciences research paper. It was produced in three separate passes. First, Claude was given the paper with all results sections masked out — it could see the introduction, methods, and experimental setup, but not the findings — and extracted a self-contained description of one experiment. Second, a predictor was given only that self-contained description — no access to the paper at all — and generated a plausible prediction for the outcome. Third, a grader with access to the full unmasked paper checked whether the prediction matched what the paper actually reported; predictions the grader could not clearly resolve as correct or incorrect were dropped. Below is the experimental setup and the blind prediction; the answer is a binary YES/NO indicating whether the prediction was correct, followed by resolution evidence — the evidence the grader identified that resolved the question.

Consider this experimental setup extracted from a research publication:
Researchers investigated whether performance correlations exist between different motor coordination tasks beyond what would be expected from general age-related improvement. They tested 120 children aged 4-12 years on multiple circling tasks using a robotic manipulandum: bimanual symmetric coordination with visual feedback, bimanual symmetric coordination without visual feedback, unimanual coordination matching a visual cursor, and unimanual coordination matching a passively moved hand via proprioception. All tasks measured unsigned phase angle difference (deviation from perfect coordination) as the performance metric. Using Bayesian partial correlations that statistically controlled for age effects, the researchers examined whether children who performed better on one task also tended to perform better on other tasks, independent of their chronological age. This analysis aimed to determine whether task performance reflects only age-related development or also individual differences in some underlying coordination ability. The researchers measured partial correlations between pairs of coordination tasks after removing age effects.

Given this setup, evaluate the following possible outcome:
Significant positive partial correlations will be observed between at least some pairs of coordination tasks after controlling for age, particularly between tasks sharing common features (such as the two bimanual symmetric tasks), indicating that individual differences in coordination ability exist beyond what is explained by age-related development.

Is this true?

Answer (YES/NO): YES